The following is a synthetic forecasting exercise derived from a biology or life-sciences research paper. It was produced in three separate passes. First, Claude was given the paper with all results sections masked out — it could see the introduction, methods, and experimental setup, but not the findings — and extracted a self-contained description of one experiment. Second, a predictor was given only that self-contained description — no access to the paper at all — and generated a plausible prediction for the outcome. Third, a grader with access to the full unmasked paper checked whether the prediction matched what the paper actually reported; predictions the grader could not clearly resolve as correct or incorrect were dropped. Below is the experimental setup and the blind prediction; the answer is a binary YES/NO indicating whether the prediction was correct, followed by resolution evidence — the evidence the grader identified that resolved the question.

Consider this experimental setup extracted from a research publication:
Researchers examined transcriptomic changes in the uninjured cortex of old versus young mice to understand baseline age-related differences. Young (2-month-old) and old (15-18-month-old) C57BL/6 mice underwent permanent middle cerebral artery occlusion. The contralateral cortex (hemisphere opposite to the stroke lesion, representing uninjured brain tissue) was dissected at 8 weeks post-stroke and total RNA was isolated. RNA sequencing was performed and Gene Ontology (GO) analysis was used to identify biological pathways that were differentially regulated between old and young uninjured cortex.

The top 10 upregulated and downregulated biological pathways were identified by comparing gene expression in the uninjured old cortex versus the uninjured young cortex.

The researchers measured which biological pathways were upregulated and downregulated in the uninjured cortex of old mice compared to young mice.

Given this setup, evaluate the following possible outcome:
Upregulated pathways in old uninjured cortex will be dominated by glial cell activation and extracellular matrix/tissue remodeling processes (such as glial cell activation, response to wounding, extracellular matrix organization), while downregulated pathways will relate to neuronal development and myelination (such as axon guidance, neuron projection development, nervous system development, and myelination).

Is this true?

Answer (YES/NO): NO